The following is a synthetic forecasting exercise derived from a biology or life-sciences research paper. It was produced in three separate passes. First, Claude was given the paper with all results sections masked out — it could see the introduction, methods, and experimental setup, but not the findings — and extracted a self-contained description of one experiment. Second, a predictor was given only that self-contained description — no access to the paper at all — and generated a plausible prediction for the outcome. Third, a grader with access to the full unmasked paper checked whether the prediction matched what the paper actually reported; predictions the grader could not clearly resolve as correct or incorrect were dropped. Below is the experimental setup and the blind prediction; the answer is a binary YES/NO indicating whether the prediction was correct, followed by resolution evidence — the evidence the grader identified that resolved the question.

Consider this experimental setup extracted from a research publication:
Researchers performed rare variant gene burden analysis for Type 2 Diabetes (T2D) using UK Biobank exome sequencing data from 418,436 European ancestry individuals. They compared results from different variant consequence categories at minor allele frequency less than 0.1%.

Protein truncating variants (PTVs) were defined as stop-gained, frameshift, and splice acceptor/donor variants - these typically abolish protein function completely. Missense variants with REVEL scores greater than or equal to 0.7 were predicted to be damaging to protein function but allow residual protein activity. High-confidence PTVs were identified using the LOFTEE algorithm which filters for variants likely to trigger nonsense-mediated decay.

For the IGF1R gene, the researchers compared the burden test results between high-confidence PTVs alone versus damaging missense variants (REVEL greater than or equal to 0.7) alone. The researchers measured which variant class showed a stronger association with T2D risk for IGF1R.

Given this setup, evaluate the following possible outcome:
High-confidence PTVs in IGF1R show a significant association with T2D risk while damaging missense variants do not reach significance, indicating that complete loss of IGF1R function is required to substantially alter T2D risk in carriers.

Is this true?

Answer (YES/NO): NO